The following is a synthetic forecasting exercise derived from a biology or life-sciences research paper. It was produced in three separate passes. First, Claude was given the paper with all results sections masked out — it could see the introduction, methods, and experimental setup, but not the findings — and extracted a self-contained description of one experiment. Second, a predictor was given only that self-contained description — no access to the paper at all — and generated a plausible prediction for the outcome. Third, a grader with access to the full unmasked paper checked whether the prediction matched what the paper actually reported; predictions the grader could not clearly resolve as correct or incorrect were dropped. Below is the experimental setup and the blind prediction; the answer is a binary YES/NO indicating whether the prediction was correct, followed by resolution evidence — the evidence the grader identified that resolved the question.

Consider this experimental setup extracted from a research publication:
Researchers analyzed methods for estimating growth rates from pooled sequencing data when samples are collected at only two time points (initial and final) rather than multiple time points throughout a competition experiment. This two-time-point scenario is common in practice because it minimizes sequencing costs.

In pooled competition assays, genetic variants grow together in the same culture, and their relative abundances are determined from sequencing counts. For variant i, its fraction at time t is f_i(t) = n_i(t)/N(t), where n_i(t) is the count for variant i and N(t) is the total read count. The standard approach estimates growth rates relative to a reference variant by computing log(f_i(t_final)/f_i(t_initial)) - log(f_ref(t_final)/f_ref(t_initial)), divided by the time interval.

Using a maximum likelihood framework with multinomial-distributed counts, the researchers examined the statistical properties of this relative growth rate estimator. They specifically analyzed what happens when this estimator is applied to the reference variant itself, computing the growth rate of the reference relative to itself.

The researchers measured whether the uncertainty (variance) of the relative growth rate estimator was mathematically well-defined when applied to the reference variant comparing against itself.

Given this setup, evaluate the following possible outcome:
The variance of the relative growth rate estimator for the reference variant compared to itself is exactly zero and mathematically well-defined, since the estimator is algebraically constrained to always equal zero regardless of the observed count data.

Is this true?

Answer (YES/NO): NO